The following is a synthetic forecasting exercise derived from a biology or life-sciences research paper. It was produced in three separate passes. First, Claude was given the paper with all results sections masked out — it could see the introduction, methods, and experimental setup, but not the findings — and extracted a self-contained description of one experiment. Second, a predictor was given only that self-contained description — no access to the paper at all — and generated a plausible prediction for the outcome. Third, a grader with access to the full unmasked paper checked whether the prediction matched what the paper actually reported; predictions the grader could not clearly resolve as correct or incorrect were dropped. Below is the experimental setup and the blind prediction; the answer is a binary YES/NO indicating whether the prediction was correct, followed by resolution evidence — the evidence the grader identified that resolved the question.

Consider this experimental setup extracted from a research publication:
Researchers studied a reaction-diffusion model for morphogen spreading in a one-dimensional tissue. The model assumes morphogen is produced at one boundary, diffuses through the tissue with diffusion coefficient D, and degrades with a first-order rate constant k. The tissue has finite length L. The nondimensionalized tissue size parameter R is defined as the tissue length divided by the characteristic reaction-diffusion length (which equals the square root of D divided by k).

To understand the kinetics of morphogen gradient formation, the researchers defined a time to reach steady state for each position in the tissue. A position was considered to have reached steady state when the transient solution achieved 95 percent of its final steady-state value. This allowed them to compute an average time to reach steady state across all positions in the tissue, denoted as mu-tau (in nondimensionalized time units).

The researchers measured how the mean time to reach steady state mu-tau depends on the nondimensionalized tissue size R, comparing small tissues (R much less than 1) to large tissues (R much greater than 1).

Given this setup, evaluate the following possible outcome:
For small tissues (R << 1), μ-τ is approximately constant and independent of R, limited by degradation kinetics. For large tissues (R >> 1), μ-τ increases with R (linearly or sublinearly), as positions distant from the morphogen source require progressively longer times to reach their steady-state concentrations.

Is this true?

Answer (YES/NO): NO